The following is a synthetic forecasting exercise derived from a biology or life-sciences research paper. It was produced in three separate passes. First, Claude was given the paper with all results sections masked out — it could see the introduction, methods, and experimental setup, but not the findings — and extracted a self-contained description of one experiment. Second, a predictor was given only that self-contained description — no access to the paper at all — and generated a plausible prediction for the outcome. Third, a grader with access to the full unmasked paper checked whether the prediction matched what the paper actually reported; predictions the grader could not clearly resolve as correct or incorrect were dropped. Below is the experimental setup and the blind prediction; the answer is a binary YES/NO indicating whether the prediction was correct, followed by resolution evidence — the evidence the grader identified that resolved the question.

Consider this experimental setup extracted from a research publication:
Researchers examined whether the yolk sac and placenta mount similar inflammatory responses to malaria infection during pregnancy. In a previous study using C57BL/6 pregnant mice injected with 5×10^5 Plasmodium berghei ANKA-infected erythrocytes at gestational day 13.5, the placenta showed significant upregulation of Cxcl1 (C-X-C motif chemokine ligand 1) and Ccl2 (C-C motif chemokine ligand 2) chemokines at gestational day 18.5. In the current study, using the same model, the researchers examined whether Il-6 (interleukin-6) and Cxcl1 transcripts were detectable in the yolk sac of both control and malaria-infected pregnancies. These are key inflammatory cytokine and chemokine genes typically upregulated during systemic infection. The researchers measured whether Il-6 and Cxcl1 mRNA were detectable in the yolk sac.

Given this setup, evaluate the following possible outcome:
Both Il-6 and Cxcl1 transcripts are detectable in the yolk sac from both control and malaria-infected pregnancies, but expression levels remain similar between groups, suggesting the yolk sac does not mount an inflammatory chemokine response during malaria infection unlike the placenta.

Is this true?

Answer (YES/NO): NO